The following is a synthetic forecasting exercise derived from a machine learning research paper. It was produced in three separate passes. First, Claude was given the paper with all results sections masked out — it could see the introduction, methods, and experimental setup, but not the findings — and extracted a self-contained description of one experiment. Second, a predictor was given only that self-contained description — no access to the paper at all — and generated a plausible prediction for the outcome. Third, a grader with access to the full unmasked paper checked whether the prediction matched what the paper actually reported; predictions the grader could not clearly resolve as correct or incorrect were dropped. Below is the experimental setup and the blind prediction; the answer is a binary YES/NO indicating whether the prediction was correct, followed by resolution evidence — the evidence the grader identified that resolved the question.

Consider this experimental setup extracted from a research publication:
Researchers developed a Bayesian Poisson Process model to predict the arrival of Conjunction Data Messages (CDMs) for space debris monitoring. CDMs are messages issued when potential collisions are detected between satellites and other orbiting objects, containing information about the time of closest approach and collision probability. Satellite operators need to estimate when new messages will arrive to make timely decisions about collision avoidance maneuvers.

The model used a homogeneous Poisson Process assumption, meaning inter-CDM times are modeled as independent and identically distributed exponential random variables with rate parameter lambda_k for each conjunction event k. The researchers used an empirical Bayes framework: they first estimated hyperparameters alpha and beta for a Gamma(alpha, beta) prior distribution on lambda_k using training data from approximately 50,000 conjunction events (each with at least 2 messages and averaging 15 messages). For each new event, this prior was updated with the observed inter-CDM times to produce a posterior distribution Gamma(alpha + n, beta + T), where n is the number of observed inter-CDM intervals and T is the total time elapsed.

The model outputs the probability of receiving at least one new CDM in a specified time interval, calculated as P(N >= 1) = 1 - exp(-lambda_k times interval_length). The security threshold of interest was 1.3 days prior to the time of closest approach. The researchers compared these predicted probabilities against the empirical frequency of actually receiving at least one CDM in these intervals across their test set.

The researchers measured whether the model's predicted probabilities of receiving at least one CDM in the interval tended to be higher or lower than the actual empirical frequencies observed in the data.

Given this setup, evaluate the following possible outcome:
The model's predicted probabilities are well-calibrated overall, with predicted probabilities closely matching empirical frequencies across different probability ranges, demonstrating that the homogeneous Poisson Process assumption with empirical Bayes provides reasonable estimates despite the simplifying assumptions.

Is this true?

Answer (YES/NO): NO